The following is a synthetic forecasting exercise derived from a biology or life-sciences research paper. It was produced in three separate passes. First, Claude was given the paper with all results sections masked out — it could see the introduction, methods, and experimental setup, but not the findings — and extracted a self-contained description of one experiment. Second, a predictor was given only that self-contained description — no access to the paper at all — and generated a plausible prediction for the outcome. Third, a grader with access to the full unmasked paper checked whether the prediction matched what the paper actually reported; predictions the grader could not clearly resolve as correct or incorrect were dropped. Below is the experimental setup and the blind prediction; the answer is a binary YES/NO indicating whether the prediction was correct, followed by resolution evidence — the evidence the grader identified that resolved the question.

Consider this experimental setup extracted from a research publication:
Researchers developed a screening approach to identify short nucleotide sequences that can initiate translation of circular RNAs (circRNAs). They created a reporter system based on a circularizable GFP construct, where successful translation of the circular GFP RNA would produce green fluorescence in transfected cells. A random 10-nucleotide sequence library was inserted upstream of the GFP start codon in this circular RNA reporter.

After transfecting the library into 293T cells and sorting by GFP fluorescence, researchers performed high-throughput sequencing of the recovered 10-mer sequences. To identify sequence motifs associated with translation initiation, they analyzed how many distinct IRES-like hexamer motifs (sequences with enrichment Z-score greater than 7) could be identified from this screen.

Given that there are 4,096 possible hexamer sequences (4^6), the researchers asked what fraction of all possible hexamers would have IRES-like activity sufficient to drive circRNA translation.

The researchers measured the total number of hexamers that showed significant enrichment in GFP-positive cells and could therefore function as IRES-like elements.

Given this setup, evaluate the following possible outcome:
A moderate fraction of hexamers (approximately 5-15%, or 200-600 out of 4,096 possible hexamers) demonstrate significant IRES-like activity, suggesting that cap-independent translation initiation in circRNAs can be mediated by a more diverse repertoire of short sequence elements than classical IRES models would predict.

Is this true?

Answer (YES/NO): NO